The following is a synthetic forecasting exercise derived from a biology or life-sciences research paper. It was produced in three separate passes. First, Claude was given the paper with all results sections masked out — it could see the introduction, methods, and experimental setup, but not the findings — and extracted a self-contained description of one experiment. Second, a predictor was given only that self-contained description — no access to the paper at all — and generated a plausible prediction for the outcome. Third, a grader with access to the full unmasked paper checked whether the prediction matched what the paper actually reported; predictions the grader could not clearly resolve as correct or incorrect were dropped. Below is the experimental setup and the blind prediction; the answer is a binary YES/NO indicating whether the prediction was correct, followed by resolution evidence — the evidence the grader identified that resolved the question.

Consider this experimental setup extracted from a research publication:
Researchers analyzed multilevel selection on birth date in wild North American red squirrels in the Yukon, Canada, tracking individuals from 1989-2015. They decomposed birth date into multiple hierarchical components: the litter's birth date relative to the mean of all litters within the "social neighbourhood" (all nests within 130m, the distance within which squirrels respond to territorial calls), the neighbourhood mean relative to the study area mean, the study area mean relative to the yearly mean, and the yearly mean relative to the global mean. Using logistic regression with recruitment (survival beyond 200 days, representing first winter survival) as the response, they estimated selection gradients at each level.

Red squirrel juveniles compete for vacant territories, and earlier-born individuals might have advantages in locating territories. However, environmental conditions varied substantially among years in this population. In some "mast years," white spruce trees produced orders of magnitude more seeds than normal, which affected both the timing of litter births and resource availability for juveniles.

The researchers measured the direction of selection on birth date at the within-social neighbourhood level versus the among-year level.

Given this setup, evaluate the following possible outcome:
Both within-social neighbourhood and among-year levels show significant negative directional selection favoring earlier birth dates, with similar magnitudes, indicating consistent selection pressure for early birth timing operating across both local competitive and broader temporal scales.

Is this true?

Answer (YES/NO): NO